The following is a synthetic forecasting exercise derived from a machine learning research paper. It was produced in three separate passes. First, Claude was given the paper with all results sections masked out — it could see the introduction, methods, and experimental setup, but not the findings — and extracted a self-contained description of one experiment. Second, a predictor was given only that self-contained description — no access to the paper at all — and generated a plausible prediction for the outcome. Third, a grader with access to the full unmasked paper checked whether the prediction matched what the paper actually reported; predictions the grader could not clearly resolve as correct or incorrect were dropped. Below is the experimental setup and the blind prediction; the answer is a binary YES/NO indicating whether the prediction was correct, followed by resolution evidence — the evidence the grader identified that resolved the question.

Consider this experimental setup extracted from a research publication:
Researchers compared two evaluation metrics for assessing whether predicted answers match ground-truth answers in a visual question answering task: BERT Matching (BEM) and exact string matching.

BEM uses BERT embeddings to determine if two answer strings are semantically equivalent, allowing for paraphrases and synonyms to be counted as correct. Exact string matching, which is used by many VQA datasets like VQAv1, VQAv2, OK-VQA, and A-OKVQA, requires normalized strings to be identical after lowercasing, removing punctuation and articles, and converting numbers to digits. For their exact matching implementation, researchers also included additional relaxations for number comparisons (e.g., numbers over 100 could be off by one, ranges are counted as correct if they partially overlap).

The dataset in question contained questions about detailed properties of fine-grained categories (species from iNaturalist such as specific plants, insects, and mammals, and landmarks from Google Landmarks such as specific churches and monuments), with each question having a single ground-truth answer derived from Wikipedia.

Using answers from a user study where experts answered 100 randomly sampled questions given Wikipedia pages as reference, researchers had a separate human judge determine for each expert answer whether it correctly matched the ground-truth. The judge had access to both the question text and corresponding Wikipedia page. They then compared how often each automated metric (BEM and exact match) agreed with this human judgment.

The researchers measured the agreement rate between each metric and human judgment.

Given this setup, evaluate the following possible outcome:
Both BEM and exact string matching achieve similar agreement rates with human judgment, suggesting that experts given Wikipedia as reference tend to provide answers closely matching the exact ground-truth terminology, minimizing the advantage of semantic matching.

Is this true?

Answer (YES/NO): NO